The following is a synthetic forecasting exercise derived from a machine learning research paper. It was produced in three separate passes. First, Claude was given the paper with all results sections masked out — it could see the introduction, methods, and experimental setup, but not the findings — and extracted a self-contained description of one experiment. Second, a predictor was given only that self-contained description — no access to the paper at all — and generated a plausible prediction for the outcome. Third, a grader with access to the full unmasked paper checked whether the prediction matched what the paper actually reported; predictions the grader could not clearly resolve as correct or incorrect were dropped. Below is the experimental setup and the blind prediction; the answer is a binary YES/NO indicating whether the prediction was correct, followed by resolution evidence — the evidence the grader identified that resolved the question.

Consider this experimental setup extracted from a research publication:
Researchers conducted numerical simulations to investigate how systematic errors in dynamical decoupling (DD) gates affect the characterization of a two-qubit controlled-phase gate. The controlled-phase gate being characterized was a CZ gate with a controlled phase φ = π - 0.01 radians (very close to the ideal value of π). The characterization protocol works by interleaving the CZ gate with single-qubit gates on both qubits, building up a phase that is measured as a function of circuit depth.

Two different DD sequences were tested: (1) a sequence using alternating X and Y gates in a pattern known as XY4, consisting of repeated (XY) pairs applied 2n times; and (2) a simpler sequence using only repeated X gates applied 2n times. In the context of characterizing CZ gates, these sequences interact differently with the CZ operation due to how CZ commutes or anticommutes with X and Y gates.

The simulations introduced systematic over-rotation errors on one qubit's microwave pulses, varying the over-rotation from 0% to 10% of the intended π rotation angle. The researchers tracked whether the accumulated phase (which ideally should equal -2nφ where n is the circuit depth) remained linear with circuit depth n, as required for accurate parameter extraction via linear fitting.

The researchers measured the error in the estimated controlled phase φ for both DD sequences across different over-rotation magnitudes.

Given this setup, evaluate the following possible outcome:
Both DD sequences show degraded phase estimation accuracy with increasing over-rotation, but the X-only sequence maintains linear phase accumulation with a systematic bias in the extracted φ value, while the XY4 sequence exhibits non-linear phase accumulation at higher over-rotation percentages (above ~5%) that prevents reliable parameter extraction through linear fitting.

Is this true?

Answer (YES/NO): NO